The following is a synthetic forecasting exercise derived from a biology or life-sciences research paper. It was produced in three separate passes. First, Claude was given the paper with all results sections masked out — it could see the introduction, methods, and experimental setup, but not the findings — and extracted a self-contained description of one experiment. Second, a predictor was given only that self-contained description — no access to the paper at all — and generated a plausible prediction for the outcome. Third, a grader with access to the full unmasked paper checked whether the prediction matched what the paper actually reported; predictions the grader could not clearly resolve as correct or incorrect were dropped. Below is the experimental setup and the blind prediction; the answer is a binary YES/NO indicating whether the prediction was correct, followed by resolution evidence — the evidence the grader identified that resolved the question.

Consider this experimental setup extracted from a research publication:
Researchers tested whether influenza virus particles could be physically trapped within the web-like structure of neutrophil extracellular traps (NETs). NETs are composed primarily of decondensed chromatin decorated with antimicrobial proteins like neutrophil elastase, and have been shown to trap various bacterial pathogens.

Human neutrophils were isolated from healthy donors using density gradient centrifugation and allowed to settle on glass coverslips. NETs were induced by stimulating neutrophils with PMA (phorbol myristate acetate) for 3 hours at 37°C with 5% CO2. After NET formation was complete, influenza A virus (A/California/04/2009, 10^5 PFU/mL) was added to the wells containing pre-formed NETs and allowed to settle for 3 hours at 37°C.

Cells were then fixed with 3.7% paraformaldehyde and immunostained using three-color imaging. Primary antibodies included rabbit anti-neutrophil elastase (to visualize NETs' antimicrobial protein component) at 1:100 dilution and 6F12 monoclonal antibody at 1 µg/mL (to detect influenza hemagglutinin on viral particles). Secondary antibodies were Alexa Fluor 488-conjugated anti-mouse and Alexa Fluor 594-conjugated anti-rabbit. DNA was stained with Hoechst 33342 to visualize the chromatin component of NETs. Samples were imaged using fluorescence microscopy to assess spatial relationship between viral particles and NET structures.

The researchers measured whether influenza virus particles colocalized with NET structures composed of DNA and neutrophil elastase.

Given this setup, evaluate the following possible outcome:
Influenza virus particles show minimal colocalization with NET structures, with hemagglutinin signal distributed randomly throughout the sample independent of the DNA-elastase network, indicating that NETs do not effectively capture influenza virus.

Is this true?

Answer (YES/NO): NO